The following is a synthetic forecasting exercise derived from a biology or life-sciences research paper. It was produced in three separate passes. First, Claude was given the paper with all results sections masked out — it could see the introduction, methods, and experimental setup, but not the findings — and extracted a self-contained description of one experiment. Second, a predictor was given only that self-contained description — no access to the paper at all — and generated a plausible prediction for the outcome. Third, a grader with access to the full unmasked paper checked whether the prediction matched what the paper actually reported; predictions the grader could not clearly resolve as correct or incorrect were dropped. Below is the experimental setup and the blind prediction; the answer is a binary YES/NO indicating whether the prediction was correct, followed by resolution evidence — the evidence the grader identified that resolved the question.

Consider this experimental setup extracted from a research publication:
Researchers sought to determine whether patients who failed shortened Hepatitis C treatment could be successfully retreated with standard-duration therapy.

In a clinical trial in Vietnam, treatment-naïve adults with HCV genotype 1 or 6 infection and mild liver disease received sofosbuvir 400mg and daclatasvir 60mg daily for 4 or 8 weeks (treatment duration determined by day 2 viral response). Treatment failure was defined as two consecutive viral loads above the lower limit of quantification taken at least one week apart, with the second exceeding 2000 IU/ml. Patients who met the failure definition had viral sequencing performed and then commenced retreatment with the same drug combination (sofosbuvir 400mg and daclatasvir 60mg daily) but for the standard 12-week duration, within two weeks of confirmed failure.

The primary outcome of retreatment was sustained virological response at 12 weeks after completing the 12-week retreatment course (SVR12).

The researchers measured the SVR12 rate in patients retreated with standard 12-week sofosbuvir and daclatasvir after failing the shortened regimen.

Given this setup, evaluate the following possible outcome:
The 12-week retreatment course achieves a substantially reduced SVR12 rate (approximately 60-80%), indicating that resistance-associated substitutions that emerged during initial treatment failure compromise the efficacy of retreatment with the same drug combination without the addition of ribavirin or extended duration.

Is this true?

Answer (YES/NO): NO